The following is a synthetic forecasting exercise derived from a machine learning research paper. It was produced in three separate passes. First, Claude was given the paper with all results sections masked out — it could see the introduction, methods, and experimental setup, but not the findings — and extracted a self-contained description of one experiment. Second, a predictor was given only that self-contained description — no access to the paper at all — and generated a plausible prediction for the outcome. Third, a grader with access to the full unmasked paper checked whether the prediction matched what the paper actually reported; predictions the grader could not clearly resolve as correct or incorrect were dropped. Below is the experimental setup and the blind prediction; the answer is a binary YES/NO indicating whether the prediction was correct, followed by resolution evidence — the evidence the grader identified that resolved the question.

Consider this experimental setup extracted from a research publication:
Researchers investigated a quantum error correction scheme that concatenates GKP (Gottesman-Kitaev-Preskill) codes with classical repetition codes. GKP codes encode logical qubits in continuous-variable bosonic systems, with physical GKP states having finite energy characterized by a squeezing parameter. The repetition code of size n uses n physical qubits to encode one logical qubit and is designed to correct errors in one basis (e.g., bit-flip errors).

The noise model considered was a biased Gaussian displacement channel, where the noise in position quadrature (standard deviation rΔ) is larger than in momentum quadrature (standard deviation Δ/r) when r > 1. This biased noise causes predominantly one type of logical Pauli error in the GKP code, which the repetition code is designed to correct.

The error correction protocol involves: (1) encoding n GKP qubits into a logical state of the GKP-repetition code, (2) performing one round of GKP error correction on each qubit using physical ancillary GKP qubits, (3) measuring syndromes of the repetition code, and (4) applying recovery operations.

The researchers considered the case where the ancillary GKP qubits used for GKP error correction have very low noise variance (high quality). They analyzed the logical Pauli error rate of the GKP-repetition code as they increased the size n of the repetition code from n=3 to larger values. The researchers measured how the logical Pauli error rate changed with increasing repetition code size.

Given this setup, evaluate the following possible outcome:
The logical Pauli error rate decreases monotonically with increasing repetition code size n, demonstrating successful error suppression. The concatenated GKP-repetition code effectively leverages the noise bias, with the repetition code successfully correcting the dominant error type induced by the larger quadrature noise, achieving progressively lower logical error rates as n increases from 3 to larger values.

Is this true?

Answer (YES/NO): YES